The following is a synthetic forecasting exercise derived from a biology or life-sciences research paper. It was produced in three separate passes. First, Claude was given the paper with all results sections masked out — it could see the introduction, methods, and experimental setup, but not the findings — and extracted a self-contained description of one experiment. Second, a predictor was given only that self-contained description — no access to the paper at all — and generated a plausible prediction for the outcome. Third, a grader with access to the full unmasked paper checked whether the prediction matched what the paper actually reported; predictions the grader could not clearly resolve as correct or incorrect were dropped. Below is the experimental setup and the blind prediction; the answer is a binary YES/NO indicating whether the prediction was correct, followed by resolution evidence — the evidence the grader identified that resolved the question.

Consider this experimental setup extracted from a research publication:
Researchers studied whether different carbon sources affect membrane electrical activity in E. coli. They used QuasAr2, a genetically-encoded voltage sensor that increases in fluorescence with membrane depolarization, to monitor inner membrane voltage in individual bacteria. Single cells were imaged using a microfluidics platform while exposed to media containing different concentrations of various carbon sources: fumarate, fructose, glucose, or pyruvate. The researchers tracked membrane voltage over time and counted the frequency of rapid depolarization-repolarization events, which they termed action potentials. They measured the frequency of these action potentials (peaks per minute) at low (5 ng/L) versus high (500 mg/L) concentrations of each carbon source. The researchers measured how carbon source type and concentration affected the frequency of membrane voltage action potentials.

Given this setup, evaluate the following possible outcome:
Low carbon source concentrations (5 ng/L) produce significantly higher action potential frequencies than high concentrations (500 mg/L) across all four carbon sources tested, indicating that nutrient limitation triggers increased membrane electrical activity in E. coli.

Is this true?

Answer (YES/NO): NO